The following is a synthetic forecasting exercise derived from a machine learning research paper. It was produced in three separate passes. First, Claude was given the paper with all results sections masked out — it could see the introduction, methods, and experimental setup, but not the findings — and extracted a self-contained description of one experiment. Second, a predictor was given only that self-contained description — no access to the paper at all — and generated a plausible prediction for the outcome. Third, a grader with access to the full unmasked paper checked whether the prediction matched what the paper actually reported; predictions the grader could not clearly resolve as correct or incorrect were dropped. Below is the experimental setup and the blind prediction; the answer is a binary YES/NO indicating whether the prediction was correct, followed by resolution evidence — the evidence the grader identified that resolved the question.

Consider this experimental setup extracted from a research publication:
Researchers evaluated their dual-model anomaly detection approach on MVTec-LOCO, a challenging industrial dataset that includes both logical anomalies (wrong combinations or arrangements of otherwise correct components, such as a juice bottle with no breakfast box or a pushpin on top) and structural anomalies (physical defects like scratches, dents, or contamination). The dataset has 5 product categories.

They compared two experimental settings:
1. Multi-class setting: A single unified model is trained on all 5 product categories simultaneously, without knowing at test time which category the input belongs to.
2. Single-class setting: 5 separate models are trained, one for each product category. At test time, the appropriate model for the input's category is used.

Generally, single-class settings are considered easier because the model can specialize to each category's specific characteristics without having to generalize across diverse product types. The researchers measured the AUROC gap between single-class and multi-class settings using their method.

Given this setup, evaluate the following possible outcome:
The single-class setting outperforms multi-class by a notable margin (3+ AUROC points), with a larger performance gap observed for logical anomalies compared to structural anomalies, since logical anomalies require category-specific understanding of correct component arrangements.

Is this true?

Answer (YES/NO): NO